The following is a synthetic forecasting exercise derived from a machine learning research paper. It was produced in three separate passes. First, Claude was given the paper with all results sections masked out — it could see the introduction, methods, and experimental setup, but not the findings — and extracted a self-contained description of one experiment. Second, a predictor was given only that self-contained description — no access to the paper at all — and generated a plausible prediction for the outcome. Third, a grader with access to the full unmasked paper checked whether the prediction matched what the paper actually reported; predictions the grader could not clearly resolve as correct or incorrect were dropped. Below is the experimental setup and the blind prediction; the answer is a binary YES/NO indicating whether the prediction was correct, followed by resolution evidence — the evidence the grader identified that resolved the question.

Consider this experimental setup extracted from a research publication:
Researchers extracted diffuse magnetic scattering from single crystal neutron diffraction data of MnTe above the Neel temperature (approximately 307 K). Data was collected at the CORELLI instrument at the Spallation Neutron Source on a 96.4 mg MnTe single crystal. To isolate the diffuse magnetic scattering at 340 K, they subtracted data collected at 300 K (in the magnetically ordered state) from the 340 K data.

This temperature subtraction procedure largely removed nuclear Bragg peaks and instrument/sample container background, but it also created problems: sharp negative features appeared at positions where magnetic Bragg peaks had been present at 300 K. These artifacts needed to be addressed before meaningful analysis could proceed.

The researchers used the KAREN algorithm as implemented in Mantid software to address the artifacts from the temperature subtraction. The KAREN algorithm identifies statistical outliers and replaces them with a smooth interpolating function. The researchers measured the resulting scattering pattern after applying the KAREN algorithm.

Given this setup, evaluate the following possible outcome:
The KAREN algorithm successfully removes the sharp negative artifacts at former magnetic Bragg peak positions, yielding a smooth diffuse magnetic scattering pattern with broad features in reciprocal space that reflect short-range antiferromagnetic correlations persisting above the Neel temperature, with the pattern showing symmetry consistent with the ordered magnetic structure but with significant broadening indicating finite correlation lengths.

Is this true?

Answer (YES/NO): YES